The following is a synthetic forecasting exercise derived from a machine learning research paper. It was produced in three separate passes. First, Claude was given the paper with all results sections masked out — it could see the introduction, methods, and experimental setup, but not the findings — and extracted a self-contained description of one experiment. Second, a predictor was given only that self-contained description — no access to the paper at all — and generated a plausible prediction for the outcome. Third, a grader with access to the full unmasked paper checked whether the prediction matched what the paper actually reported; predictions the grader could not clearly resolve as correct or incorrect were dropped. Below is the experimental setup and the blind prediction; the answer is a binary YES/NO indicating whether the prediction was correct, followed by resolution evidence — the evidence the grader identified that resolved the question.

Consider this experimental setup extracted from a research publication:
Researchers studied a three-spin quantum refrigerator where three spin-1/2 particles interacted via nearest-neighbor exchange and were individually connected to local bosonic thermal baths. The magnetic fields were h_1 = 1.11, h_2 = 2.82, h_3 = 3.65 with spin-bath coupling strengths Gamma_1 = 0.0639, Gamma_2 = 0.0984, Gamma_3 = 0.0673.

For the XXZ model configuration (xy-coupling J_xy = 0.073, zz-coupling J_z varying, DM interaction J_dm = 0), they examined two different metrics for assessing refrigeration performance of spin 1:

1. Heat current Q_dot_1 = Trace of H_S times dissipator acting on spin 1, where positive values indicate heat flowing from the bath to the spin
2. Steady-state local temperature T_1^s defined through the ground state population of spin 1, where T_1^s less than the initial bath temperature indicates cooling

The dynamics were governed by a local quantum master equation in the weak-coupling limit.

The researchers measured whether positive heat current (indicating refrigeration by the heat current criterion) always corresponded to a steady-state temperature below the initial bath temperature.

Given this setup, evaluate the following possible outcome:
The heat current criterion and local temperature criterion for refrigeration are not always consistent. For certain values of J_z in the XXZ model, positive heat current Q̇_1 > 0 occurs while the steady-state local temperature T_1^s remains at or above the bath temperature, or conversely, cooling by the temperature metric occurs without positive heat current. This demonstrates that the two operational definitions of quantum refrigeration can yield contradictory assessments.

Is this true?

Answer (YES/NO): NO